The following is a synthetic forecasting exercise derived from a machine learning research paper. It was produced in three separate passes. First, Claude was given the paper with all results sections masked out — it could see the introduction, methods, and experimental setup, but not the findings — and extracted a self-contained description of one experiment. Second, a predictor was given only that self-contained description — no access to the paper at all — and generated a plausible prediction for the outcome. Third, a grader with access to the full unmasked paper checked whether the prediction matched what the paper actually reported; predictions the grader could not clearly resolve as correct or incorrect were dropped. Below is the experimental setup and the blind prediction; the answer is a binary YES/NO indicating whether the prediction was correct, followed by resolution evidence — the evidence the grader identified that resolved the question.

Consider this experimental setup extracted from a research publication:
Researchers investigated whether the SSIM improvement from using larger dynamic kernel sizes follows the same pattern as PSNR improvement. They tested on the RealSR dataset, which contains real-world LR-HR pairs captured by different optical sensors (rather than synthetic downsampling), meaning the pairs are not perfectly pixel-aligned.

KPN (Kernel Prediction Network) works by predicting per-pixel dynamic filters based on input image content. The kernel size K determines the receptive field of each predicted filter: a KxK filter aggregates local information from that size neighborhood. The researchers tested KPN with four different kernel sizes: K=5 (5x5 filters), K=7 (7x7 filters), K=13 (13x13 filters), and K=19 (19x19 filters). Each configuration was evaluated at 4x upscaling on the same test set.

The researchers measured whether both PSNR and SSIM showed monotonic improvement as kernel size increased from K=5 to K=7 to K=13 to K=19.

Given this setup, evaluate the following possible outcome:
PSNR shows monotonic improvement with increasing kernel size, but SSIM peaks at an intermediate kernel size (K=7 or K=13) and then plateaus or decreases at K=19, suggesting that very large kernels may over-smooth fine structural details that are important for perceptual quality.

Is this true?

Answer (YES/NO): NO